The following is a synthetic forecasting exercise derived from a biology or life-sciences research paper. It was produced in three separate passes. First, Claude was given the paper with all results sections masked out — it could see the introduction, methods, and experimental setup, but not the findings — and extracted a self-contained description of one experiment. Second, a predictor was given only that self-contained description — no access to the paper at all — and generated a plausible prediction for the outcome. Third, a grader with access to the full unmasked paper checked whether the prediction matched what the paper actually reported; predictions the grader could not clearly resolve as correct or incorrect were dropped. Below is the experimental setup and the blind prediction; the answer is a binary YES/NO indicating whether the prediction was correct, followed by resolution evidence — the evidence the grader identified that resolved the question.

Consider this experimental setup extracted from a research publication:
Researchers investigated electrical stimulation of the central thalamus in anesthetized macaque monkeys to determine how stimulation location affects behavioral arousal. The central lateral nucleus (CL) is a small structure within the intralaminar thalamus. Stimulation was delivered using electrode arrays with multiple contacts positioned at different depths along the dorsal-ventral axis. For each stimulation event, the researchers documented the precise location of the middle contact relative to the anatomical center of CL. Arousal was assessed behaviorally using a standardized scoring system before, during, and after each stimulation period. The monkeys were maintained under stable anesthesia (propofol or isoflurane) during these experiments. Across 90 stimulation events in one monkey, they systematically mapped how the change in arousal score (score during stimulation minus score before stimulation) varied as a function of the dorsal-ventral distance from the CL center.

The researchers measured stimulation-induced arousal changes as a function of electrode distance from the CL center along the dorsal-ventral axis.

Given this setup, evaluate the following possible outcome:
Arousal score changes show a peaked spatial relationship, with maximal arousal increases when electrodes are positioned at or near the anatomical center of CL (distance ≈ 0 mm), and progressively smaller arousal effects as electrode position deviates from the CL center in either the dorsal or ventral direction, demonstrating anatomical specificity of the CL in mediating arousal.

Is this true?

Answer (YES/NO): YES